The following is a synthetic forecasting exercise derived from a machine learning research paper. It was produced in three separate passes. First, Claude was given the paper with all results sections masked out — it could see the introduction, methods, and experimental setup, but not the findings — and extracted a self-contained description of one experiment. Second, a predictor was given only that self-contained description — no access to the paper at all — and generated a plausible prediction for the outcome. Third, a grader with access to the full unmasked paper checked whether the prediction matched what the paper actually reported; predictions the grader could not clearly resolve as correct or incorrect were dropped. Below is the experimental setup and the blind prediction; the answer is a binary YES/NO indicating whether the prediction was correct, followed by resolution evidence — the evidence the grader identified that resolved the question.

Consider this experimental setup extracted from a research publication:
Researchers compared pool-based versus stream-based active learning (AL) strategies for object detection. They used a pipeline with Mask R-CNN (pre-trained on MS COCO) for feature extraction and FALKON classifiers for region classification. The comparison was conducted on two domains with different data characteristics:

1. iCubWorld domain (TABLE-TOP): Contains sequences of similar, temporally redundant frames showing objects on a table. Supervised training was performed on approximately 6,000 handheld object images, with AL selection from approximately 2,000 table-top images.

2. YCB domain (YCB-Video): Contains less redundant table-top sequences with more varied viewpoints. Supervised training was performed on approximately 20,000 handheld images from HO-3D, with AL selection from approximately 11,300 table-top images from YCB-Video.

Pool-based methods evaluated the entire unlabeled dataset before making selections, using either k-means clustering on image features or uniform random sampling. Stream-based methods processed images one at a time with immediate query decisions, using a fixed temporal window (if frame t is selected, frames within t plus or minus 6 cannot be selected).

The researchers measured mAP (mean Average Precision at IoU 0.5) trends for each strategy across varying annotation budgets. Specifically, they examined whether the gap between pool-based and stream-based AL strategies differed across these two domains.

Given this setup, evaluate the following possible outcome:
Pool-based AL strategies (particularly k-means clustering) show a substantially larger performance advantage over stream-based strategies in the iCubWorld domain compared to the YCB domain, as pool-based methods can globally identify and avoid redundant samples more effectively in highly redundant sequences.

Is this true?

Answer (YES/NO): YES